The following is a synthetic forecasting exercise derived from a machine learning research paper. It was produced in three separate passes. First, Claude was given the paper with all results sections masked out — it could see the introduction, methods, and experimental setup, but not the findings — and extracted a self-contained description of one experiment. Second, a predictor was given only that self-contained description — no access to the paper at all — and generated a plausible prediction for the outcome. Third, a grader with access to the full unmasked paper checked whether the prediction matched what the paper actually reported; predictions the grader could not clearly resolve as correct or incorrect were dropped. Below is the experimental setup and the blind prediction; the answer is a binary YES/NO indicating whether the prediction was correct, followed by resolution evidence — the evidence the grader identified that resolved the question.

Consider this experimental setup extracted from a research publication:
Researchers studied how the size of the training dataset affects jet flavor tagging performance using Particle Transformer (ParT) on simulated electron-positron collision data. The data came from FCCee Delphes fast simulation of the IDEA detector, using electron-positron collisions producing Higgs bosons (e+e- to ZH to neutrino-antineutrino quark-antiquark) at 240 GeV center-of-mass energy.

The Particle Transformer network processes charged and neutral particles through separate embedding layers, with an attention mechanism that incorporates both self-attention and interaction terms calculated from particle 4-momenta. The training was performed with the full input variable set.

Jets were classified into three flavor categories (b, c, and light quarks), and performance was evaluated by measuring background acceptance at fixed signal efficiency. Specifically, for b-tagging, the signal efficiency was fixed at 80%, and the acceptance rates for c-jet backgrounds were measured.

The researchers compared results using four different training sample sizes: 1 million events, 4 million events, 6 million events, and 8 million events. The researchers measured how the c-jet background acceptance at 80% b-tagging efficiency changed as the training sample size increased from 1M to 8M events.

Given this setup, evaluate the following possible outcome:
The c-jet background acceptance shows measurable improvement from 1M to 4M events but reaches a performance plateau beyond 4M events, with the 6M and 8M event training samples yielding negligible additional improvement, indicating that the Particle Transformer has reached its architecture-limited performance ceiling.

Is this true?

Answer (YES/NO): NO